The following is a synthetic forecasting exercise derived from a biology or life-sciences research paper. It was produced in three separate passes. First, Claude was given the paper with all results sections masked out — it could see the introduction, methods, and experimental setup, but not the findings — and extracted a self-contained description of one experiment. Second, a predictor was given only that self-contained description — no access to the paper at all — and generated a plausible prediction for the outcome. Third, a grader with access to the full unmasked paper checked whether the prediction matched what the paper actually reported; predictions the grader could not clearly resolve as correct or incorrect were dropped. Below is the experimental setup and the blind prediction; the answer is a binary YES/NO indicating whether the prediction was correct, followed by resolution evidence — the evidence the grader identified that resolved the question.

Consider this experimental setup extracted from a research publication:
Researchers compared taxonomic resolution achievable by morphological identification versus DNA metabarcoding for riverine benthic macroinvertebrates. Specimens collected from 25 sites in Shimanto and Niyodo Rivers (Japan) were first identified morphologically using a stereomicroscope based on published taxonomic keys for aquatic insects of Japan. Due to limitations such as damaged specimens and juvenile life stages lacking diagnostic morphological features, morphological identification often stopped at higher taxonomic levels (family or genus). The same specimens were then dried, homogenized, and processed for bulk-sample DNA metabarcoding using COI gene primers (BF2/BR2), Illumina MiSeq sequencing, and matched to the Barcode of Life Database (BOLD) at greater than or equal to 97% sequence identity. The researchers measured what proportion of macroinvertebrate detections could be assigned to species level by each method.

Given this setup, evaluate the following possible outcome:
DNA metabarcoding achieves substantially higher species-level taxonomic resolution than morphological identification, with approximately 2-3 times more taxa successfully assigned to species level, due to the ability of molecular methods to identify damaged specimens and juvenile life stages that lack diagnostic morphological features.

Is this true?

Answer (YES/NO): NO